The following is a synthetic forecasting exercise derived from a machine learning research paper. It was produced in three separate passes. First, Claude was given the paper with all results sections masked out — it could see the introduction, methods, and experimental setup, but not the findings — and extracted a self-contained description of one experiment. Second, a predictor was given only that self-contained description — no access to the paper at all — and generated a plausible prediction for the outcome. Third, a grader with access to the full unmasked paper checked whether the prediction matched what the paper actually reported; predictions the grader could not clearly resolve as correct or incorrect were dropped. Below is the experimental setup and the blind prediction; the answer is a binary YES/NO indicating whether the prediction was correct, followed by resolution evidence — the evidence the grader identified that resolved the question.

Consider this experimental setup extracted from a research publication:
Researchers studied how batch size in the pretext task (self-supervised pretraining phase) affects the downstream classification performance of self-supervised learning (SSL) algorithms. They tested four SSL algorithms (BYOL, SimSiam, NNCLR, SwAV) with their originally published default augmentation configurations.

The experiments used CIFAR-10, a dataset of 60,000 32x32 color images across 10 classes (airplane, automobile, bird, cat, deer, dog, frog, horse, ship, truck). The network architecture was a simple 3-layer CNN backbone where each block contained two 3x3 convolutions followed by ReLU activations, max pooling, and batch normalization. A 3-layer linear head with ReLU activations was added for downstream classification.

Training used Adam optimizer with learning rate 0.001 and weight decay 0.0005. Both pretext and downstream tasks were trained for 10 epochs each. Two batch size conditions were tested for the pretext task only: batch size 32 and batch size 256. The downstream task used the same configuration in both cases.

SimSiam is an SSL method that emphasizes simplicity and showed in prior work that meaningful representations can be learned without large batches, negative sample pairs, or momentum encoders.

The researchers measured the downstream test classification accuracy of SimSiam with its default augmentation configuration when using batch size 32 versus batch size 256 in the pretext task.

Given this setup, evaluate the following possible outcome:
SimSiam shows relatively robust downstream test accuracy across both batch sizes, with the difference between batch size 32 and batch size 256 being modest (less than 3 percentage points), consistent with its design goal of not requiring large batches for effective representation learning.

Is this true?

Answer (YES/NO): YES